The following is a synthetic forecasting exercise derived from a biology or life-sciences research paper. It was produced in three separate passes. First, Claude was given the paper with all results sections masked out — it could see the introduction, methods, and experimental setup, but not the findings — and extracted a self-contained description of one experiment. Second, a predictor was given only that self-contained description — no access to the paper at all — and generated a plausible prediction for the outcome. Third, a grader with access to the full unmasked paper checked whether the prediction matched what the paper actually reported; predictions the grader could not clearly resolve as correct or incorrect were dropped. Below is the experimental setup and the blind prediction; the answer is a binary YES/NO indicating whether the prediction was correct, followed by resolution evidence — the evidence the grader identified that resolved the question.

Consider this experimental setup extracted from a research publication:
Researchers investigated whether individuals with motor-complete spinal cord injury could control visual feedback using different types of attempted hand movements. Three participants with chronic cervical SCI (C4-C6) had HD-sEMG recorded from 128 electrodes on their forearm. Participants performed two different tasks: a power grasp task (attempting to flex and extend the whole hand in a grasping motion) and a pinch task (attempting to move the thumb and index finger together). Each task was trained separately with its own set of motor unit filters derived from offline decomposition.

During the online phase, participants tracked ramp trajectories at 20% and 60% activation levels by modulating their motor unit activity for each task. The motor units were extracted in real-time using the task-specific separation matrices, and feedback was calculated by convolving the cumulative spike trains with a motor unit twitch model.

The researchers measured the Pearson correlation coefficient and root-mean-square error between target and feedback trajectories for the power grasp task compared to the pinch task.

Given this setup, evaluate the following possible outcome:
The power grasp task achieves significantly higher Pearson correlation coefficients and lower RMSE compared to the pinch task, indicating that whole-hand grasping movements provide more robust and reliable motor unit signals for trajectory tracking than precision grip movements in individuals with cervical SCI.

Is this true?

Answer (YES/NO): NO